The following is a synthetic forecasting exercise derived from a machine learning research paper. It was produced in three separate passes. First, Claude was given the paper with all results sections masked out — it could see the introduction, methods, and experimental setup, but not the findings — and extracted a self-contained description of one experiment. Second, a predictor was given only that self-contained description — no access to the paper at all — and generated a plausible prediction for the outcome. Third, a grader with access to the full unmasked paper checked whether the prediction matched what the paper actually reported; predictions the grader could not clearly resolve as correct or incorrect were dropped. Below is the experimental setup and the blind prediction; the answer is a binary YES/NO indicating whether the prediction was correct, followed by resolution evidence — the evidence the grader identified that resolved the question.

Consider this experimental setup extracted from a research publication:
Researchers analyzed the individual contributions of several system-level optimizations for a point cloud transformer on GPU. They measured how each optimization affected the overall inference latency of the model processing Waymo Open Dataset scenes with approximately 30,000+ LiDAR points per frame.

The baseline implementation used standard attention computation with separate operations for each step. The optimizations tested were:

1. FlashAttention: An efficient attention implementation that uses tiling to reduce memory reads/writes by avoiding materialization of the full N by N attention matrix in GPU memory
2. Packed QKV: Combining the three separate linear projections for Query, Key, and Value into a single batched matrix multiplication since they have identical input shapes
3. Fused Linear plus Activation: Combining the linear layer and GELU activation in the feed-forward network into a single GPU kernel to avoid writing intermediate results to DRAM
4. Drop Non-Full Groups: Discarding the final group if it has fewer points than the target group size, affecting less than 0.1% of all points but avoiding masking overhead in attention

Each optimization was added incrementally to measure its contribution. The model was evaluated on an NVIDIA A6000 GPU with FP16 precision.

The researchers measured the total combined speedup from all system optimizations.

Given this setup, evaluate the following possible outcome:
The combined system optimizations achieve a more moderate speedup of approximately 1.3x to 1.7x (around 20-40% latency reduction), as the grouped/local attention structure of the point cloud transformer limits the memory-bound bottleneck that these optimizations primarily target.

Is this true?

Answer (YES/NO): NO